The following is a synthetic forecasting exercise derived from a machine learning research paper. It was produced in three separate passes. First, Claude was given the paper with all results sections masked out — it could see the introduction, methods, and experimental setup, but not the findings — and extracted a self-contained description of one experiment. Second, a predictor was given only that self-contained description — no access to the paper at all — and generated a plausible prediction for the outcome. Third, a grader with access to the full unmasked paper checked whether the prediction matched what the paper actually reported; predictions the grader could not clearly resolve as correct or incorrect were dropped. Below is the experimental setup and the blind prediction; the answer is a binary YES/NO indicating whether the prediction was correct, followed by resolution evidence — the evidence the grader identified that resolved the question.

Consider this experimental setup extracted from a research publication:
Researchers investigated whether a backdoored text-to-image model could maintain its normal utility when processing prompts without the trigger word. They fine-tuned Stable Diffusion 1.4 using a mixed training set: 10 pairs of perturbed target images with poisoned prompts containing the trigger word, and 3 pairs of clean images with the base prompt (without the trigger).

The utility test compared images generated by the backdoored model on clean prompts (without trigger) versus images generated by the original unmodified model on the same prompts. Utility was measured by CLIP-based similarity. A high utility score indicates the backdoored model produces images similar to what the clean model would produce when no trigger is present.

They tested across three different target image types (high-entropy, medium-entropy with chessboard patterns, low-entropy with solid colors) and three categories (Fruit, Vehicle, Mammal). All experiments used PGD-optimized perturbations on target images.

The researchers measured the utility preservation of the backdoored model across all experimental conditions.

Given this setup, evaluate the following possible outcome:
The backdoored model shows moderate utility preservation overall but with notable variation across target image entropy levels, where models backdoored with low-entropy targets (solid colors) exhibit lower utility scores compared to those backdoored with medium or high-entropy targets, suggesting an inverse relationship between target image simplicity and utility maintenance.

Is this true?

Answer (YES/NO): NO